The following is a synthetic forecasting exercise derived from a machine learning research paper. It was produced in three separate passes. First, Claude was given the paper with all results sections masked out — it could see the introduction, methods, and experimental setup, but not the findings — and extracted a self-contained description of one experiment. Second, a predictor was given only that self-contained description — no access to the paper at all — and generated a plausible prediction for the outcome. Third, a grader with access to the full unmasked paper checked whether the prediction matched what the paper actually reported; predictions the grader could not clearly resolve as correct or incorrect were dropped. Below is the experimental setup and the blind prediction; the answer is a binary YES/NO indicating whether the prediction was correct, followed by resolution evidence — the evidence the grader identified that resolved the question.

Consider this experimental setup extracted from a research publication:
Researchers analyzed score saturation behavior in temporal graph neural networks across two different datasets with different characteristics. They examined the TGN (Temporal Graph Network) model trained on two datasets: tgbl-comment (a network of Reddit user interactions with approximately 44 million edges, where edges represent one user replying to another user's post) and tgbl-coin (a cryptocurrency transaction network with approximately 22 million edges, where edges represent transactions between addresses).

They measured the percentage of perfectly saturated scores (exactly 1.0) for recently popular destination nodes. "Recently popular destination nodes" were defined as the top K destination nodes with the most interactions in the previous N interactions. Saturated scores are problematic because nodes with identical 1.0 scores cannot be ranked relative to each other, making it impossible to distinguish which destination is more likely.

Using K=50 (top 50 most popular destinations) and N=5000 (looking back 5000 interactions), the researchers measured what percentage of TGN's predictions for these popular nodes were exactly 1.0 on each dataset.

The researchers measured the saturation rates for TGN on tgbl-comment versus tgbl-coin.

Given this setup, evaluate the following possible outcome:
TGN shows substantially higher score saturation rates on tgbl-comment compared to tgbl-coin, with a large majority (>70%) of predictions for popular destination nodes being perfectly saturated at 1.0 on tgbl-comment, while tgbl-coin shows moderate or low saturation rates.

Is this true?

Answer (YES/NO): YES